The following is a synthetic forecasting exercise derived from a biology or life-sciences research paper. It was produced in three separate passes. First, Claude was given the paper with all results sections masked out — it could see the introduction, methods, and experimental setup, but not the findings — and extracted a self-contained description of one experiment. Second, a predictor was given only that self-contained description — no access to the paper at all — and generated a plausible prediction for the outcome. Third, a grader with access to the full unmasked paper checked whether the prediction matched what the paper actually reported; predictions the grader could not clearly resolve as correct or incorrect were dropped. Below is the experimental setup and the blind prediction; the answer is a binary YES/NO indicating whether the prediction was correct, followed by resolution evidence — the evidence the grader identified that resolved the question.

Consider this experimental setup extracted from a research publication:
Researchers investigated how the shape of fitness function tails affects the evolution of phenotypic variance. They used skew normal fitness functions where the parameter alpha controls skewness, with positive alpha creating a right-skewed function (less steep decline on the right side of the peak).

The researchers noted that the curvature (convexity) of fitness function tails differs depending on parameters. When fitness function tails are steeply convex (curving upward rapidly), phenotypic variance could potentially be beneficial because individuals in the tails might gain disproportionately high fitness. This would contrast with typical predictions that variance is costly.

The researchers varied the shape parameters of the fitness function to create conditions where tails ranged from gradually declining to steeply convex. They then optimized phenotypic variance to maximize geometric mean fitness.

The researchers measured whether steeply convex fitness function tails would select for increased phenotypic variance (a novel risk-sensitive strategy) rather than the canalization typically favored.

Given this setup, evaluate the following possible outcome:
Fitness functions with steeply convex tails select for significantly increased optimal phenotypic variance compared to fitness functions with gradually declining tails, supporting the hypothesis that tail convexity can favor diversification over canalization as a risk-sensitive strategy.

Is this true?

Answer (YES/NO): YES